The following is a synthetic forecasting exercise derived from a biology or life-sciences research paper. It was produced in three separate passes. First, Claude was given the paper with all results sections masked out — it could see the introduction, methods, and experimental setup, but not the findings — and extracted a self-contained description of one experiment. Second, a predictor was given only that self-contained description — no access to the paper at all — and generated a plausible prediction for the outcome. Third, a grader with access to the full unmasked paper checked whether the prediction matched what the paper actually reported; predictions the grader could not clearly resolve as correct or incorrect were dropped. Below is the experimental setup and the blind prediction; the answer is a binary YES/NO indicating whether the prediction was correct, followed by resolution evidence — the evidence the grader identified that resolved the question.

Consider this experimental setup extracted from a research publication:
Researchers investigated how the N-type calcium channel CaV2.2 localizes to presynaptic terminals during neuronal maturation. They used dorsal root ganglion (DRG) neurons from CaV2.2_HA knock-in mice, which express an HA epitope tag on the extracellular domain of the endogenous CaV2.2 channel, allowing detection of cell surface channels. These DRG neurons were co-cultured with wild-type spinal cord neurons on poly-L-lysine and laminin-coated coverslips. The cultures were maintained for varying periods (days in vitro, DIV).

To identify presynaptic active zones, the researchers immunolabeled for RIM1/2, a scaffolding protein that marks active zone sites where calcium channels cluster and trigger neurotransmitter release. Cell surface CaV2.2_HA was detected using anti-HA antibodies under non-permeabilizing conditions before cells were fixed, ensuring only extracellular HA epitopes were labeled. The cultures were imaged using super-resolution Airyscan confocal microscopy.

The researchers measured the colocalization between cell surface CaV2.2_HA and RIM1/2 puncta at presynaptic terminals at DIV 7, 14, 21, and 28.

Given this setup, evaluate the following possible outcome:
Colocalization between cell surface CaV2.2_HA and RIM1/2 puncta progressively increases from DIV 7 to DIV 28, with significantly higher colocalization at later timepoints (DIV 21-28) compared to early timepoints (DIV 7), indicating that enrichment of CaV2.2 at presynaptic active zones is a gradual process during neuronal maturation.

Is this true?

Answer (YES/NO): YES